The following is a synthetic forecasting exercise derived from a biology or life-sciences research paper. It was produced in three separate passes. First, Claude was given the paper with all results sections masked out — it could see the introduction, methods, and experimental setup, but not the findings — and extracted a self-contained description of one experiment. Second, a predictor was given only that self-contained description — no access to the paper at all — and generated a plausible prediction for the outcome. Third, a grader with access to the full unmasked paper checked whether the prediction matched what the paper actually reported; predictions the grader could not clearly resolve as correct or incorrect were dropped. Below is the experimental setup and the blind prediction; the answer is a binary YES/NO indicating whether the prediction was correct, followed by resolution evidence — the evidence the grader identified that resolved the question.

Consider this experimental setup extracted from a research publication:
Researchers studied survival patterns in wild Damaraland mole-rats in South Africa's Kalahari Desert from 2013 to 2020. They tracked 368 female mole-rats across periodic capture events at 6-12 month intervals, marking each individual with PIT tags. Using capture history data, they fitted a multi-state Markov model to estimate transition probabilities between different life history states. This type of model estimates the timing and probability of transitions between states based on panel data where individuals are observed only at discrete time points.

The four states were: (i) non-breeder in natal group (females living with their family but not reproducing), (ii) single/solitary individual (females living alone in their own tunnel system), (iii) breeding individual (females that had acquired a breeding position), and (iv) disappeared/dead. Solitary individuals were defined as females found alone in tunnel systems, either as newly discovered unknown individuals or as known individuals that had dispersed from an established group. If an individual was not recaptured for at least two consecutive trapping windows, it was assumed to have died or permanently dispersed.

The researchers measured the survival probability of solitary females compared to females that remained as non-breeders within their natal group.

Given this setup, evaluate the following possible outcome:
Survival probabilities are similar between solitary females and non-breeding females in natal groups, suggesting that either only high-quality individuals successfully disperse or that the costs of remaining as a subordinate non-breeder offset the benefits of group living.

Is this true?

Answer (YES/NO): NO